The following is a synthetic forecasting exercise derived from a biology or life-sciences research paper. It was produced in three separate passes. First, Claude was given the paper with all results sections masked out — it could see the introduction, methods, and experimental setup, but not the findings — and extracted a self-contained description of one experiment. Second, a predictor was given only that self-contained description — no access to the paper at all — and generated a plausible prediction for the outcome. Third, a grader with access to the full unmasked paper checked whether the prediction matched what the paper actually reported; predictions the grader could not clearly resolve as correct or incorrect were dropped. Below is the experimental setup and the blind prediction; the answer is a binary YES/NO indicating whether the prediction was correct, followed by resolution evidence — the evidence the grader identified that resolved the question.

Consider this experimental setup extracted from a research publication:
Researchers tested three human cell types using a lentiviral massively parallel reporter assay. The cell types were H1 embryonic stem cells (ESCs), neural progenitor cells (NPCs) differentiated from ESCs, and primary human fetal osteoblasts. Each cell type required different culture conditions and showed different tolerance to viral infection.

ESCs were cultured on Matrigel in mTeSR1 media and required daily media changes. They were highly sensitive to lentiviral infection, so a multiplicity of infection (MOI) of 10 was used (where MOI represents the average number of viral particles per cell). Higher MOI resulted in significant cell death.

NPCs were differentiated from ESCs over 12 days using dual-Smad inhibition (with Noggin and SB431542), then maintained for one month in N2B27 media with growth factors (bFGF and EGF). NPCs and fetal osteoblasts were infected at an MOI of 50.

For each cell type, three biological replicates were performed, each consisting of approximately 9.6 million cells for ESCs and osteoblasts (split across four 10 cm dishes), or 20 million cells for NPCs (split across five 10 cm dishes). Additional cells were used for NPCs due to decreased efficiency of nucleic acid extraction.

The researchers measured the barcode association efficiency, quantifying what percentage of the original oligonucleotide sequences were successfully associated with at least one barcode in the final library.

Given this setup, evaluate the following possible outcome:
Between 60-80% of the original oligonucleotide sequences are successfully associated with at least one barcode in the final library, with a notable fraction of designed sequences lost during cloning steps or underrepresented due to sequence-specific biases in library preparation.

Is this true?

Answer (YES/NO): NO